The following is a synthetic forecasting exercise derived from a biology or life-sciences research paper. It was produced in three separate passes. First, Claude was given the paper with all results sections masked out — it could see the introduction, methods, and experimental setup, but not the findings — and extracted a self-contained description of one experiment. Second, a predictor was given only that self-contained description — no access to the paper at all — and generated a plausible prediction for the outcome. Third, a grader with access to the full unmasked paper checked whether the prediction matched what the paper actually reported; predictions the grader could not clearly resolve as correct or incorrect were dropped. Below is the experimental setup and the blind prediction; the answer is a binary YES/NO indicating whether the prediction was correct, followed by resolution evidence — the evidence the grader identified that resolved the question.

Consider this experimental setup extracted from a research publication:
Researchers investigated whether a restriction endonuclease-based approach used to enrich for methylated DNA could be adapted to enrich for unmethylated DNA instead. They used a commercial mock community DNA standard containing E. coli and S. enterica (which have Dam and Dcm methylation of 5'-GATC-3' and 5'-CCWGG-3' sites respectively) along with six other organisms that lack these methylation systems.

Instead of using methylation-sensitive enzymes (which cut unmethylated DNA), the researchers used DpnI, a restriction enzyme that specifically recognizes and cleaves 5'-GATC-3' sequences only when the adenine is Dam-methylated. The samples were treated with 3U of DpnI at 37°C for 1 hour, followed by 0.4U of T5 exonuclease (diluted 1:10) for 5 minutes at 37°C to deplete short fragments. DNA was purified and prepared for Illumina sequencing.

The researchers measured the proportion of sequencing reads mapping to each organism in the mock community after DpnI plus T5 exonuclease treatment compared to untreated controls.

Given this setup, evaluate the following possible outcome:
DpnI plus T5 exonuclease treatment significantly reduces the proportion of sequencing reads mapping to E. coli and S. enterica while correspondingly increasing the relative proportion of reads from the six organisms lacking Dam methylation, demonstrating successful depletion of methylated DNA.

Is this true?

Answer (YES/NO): YES